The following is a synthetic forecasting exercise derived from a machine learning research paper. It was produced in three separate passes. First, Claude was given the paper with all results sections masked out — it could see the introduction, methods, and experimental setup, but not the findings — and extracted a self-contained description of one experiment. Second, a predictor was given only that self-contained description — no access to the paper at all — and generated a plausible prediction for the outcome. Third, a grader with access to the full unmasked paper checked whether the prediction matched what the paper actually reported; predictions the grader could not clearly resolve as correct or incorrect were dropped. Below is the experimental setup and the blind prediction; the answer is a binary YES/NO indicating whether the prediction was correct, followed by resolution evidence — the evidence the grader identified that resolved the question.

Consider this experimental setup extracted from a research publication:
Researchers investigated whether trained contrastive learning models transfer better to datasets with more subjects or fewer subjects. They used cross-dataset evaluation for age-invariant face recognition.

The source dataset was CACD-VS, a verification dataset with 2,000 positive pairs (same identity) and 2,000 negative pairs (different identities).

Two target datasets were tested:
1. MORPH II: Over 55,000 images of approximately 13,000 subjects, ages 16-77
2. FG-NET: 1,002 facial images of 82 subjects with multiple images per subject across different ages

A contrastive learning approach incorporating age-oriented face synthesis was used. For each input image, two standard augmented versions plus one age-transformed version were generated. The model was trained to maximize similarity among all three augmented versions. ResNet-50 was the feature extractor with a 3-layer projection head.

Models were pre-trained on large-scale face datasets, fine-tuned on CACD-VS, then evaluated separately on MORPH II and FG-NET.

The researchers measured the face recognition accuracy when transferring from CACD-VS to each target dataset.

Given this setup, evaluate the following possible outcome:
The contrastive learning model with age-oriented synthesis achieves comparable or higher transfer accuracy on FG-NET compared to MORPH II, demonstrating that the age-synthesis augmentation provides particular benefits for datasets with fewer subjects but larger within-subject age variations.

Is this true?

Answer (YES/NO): NO